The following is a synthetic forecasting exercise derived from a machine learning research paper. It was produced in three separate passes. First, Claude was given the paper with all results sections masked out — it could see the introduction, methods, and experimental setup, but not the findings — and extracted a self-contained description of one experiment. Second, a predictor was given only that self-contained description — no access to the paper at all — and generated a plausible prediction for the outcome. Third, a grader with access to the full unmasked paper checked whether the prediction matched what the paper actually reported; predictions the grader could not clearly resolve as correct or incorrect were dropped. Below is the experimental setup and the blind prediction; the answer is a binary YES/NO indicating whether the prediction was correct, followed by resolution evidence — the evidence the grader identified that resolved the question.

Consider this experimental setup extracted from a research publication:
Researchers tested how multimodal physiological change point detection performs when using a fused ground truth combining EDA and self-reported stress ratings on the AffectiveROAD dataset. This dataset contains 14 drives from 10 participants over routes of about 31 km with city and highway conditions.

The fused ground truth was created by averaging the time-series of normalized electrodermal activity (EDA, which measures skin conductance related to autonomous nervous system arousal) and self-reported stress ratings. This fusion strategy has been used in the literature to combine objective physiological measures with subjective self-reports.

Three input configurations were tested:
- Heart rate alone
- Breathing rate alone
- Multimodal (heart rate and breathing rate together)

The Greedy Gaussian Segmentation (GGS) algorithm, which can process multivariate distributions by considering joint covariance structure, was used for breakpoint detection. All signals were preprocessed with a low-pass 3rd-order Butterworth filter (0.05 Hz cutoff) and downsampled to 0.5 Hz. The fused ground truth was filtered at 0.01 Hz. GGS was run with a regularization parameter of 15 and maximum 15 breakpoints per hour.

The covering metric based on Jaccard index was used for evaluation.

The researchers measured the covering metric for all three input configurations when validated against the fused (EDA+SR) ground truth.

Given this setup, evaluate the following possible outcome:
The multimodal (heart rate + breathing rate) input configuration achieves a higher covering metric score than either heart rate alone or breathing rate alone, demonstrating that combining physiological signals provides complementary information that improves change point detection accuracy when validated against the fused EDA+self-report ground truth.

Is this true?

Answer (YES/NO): NO